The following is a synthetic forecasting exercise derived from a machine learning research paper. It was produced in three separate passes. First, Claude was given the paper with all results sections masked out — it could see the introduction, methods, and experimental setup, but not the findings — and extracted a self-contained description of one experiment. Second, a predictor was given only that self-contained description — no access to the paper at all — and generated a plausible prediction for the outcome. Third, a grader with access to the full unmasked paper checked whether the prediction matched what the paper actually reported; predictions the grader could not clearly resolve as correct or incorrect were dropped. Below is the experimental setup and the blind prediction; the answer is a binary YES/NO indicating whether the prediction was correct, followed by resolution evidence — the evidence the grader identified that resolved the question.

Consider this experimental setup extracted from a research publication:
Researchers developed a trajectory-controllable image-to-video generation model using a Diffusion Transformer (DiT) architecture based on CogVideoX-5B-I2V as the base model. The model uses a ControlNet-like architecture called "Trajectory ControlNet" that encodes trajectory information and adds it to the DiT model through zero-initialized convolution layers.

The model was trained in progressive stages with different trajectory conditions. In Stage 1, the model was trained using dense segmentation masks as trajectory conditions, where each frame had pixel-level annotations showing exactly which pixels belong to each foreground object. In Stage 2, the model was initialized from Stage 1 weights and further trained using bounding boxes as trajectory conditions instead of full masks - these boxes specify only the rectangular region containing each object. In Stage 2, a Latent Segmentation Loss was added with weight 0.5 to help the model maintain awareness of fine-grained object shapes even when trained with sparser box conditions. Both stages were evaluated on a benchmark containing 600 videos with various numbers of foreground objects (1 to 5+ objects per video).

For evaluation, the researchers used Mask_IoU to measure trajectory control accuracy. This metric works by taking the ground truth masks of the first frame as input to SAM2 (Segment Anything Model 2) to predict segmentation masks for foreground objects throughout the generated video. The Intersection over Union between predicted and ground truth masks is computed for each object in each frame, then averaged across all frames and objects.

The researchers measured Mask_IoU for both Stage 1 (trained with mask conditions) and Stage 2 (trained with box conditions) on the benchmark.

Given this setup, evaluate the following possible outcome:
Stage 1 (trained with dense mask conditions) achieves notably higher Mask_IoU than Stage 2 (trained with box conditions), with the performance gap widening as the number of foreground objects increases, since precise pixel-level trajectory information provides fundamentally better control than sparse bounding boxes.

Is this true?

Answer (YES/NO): NO